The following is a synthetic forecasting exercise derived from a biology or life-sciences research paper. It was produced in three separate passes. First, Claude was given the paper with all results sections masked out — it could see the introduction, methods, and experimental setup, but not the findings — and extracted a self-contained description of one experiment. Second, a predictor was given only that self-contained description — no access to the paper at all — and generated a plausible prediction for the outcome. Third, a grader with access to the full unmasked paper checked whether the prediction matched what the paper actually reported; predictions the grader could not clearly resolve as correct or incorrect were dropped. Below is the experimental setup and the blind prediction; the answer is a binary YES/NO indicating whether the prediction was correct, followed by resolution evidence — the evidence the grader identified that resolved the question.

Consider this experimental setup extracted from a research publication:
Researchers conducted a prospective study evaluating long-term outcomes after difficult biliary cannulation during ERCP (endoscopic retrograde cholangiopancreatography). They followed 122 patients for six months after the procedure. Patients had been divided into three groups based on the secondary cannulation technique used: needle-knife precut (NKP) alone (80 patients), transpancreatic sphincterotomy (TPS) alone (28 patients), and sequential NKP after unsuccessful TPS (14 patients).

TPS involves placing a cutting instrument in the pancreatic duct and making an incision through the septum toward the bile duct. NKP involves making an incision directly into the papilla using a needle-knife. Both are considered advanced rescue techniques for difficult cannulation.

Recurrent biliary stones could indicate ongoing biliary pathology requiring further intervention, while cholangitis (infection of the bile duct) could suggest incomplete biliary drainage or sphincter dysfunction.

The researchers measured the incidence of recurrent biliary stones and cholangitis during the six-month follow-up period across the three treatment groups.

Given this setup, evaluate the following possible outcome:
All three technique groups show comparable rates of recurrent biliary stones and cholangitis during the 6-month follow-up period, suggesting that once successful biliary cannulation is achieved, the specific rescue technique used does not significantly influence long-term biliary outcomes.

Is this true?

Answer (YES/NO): YES